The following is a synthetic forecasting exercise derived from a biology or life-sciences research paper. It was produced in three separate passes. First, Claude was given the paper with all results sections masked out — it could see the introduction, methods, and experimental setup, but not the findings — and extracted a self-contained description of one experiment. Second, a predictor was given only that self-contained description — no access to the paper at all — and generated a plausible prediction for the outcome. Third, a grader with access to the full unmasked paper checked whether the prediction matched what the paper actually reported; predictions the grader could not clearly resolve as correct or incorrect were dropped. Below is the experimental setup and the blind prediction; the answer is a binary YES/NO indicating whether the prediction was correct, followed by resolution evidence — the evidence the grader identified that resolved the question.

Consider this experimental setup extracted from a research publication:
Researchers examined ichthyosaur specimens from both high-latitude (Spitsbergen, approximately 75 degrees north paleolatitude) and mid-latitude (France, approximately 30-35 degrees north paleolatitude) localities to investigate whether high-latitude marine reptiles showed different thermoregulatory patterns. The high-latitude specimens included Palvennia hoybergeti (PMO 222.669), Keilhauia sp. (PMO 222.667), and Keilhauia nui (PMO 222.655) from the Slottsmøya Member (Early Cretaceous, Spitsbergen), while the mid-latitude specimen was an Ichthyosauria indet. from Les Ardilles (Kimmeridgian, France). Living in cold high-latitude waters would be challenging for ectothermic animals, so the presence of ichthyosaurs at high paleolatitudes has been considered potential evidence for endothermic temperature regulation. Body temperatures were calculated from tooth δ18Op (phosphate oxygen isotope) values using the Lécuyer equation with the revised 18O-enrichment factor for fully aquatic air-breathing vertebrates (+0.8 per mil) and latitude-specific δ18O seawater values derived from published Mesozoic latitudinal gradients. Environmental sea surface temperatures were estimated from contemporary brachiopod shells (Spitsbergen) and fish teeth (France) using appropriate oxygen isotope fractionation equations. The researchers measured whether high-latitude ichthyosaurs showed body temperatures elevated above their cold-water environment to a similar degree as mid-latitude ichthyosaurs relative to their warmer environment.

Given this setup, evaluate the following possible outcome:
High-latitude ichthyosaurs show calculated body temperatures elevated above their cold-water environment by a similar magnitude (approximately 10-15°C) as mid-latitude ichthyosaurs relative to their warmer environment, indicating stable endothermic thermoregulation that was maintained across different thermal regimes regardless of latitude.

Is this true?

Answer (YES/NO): NO